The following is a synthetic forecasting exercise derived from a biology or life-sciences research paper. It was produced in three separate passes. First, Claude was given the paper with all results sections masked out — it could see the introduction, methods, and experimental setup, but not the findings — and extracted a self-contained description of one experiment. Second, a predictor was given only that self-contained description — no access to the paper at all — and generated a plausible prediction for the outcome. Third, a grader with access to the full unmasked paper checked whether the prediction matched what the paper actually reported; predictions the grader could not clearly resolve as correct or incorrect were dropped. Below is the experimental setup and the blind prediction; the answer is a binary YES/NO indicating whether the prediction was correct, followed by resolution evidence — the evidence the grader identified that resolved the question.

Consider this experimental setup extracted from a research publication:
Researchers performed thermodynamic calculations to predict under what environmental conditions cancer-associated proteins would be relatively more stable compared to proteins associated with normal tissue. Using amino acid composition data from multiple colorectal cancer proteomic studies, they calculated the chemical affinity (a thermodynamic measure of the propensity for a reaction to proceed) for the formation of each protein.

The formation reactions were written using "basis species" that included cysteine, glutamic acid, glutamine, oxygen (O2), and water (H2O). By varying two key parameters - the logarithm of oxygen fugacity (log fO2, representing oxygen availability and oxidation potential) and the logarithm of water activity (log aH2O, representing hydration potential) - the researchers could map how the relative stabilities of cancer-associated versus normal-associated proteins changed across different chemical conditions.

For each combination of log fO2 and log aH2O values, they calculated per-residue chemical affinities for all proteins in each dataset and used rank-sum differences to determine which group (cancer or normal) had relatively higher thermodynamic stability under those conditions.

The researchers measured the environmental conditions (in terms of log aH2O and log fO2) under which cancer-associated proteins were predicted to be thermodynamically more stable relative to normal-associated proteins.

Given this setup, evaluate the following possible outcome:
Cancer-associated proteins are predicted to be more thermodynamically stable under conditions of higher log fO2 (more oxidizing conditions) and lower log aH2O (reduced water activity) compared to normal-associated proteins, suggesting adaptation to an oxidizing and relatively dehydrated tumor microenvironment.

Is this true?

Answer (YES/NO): NO